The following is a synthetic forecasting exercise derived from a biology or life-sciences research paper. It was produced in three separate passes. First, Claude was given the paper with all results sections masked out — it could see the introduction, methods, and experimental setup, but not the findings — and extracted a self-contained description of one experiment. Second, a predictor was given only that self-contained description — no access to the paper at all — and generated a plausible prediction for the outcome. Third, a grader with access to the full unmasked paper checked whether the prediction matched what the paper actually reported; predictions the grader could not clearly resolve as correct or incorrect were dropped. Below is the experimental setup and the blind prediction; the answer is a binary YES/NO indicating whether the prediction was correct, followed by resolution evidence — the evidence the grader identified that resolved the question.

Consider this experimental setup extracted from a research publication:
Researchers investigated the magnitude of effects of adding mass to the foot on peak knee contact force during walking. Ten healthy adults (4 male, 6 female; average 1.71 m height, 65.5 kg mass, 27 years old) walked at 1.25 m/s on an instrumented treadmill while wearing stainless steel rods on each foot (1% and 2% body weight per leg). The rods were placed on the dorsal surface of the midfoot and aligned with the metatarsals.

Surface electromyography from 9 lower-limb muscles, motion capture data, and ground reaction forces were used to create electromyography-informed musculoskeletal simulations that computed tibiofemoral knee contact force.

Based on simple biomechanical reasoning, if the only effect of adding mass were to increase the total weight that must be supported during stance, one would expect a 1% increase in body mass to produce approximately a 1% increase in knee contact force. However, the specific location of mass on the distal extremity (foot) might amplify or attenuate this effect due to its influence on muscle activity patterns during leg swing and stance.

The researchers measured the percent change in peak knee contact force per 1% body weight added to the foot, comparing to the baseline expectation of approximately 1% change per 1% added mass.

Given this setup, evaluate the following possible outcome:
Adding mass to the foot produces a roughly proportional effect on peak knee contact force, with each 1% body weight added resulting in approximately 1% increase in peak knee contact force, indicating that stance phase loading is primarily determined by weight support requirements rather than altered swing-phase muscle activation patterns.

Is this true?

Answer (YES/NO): NO